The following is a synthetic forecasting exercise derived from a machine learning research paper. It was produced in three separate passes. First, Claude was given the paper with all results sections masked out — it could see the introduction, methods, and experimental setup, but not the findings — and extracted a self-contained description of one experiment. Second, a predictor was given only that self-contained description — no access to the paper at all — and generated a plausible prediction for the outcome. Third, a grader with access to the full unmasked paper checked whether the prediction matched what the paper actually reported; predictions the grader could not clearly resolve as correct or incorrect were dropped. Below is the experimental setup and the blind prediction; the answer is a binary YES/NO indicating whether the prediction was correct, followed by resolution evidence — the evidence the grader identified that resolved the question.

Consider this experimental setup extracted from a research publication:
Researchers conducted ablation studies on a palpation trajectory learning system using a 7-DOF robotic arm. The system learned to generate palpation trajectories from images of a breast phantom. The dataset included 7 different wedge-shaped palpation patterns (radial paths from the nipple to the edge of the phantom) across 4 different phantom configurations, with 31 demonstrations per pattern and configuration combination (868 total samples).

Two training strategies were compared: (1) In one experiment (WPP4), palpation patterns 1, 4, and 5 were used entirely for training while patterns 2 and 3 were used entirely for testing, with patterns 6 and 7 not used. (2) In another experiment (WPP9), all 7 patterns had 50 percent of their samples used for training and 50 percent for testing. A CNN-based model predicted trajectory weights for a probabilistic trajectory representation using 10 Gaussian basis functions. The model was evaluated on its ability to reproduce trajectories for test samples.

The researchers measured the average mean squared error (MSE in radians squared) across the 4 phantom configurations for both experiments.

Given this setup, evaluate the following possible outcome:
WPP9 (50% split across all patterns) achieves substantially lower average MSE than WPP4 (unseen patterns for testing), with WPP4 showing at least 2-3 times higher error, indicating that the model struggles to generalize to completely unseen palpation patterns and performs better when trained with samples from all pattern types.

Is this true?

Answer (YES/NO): NO